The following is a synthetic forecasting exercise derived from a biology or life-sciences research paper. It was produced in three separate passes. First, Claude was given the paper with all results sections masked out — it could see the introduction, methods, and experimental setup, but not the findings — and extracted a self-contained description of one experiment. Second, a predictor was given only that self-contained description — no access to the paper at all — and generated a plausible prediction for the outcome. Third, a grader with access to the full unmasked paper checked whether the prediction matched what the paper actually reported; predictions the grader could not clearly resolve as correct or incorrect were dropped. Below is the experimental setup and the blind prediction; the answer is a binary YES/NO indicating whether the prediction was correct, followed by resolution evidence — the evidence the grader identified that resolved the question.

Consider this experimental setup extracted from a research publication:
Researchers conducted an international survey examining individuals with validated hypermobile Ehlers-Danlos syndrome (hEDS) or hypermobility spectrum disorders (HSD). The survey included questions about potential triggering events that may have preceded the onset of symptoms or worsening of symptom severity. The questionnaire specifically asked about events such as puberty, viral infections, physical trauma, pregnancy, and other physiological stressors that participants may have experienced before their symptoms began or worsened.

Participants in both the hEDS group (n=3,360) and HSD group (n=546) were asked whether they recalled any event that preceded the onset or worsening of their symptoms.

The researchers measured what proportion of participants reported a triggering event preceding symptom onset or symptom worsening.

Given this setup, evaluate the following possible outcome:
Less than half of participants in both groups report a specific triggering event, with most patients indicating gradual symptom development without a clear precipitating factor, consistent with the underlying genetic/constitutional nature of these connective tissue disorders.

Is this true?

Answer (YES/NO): NO